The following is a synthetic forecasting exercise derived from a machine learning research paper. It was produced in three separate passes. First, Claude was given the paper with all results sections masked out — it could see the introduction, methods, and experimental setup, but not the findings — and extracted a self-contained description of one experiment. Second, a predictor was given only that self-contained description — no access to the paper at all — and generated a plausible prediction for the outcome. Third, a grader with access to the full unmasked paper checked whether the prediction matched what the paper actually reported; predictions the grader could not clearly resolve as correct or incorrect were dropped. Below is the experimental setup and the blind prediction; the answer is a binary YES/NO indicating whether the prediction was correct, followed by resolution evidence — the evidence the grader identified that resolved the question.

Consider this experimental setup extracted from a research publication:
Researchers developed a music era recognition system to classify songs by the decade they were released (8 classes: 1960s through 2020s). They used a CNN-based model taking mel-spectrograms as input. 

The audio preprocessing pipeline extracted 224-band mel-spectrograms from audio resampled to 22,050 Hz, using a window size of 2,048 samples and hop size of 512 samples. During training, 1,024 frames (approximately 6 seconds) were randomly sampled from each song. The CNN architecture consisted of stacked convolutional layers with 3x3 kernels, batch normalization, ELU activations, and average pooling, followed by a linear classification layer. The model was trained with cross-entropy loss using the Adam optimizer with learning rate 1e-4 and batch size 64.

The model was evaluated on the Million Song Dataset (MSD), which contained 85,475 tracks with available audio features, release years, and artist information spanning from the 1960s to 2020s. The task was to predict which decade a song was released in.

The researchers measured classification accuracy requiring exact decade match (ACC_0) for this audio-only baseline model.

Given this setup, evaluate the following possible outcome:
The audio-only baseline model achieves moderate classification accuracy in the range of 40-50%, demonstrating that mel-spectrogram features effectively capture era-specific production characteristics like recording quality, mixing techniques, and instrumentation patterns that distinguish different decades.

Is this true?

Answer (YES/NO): NO